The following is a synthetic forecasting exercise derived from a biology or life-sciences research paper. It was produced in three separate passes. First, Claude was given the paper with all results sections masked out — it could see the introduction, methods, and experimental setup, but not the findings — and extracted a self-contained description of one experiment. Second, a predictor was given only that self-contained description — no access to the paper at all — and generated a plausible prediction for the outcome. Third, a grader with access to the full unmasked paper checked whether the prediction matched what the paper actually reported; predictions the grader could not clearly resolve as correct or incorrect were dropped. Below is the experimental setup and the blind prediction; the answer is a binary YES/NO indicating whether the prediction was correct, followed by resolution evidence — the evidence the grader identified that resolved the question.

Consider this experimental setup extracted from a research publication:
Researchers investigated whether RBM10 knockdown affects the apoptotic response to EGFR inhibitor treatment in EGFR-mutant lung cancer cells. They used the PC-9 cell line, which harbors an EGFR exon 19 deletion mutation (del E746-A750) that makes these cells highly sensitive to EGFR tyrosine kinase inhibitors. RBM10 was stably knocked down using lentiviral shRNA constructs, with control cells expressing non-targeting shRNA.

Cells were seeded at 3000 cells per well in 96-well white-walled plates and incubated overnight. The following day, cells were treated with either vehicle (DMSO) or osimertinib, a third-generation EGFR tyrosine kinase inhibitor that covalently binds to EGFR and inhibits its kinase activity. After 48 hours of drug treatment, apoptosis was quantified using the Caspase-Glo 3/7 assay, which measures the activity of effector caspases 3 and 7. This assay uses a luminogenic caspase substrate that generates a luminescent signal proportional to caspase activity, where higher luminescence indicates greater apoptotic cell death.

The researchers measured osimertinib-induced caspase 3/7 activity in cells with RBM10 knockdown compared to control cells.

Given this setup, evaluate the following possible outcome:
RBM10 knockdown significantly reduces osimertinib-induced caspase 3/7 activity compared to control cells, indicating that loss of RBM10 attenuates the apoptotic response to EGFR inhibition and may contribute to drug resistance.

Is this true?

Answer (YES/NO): YES